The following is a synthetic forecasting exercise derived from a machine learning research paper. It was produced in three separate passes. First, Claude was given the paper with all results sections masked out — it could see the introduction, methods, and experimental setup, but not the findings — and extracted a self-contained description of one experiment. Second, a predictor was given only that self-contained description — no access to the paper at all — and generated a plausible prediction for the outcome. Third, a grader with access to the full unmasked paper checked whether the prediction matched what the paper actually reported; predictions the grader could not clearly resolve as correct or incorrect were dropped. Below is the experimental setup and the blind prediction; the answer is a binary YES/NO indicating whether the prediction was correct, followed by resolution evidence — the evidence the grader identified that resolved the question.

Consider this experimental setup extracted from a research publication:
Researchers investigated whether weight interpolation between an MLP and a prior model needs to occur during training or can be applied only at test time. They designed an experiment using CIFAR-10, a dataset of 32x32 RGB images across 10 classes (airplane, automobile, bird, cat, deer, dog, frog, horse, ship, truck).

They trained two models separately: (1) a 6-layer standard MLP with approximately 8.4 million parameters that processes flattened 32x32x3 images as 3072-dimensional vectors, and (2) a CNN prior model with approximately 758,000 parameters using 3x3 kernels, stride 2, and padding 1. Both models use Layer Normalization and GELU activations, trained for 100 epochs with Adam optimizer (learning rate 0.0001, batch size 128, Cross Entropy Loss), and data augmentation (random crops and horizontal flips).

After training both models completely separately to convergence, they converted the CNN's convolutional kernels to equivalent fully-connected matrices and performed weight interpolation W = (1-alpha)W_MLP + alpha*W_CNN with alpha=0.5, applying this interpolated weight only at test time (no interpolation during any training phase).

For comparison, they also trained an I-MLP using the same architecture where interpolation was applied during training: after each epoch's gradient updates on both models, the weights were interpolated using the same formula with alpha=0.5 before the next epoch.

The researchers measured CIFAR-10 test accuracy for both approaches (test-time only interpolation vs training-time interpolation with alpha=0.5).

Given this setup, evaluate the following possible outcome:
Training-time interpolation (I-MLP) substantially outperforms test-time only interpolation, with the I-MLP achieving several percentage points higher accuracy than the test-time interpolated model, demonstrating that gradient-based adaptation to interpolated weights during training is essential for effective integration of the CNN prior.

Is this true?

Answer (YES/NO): YES